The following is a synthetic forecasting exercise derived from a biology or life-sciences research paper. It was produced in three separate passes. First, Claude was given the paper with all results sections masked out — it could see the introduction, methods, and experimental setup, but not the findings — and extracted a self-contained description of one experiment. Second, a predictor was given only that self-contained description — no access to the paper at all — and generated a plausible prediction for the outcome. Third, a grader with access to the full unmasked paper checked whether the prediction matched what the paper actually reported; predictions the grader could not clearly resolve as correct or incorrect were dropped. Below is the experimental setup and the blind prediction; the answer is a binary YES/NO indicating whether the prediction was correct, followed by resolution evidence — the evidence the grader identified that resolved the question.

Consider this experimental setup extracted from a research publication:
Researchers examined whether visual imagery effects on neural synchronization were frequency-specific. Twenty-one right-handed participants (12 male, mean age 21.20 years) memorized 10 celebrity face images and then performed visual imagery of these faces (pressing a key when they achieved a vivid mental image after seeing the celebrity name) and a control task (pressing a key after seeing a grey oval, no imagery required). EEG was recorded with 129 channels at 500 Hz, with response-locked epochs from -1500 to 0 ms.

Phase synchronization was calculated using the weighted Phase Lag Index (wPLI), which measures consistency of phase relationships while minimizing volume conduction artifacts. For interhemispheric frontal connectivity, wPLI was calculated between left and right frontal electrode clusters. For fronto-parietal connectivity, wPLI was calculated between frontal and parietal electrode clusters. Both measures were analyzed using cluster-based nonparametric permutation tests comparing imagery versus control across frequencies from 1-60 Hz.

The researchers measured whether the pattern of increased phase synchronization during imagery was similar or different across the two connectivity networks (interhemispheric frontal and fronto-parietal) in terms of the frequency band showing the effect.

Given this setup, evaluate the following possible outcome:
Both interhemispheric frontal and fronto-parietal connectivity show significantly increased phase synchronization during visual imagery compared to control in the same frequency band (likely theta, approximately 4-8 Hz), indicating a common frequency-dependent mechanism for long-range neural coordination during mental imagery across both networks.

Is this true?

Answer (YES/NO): NO